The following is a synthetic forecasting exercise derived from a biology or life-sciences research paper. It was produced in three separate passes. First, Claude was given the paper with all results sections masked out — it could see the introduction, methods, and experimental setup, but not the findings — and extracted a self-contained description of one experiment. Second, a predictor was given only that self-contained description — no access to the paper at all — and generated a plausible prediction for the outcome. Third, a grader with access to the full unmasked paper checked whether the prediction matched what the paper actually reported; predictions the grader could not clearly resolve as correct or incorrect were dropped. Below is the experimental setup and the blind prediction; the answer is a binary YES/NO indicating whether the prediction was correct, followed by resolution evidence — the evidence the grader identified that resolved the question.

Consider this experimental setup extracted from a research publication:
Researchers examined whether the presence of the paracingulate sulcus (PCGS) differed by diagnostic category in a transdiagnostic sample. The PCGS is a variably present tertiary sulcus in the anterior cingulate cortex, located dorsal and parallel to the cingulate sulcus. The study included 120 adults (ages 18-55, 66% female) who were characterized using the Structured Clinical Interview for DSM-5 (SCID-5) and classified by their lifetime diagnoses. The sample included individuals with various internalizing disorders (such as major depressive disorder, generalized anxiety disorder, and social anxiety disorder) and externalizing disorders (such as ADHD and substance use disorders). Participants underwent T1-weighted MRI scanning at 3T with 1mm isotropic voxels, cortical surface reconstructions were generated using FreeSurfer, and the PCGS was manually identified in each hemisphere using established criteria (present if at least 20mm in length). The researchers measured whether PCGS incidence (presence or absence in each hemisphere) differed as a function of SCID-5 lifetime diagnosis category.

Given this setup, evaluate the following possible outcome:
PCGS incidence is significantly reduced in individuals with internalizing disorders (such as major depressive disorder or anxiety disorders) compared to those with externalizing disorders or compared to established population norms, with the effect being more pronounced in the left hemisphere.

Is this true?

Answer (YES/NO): NO